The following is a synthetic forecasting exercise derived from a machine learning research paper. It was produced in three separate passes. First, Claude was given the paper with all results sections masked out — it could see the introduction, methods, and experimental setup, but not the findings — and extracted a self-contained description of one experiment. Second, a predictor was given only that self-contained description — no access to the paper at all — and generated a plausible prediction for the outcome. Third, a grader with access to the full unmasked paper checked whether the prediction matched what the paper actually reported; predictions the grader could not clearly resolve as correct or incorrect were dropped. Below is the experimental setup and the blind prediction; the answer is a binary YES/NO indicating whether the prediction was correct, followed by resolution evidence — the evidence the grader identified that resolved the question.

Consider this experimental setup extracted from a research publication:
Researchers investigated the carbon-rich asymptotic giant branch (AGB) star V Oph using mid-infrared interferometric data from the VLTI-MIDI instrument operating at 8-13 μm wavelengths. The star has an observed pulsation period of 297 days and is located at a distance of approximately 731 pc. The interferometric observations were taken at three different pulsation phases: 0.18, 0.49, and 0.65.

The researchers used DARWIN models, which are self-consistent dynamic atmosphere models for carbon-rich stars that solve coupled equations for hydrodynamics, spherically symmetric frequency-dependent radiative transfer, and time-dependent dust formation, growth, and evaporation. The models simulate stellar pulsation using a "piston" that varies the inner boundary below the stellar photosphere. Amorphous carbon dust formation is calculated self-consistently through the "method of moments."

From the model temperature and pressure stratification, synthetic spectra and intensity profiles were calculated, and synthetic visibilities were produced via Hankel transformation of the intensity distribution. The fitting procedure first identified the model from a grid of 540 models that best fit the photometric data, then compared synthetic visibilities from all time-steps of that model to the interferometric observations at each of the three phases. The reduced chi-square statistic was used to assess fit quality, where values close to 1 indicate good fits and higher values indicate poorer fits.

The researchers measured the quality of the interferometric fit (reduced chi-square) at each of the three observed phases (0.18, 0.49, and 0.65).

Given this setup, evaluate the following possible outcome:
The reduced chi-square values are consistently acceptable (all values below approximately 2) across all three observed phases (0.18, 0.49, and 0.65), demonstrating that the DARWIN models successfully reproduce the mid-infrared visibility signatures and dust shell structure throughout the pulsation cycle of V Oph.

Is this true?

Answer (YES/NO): NO